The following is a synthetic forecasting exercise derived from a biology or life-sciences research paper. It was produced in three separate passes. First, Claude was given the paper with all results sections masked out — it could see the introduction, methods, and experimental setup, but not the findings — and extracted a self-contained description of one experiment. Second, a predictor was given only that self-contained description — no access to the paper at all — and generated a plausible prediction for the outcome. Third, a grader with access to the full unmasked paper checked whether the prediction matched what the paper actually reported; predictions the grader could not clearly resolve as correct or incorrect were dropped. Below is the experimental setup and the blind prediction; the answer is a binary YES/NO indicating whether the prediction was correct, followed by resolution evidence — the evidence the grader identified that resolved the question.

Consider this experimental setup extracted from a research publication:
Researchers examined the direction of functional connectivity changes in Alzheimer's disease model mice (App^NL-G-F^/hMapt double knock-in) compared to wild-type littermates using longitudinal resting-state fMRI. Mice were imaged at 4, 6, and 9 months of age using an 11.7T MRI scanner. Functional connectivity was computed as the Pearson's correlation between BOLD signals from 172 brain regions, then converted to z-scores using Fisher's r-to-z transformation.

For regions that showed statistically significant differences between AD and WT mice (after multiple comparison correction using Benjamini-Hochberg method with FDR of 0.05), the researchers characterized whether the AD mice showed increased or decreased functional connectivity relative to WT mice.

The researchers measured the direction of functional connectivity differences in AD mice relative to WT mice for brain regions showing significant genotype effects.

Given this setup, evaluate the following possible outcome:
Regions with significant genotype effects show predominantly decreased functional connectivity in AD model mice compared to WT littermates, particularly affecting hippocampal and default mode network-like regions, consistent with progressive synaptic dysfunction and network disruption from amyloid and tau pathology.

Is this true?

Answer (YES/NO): YES